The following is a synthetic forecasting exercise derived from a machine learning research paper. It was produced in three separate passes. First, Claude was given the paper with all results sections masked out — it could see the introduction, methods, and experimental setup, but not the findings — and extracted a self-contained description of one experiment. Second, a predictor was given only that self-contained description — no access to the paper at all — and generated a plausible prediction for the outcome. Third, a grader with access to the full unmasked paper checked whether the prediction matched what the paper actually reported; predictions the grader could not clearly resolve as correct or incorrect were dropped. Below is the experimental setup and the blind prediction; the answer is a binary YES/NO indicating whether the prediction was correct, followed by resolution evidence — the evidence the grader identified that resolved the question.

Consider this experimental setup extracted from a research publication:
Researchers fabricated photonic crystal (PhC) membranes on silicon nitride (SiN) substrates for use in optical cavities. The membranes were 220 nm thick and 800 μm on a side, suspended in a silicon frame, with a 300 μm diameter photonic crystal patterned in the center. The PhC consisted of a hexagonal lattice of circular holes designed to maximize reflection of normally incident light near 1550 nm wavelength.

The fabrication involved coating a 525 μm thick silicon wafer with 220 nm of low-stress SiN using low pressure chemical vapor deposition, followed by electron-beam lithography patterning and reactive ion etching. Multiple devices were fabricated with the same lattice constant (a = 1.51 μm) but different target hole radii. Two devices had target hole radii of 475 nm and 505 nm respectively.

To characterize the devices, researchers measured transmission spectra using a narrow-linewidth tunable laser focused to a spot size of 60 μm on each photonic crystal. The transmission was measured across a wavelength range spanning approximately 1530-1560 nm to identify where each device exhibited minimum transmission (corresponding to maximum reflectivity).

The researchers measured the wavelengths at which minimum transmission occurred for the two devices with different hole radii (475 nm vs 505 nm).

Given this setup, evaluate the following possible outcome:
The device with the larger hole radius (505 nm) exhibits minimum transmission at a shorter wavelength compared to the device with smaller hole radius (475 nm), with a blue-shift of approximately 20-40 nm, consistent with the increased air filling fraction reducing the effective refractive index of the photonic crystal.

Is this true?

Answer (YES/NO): NO